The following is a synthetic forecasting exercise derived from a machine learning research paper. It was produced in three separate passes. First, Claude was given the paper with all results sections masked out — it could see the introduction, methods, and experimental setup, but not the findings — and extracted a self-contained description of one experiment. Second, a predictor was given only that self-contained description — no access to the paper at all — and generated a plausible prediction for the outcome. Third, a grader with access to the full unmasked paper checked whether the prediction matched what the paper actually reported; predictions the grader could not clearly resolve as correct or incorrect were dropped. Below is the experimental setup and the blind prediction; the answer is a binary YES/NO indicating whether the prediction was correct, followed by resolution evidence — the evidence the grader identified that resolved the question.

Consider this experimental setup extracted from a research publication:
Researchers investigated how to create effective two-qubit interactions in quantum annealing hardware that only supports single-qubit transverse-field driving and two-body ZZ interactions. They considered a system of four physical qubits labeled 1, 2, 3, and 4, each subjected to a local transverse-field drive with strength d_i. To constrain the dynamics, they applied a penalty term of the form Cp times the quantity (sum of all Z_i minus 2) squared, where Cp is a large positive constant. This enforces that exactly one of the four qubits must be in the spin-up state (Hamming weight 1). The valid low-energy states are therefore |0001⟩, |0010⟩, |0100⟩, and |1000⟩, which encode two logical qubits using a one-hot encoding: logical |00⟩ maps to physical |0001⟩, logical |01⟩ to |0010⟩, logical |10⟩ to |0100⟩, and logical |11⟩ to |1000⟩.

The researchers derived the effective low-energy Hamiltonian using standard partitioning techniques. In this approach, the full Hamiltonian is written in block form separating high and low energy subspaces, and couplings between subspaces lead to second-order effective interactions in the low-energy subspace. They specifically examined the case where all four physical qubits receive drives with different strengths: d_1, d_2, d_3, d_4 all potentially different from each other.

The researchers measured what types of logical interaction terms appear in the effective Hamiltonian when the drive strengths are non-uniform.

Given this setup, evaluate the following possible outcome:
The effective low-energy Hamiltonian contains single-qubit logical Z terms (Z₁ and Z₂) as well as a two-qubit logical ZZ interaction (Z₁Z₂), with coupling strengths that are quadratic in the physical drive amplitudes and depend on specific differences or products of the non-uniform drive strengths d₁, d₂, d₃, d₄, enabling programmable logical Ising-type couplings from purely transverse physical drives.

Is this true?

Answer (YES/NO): NO